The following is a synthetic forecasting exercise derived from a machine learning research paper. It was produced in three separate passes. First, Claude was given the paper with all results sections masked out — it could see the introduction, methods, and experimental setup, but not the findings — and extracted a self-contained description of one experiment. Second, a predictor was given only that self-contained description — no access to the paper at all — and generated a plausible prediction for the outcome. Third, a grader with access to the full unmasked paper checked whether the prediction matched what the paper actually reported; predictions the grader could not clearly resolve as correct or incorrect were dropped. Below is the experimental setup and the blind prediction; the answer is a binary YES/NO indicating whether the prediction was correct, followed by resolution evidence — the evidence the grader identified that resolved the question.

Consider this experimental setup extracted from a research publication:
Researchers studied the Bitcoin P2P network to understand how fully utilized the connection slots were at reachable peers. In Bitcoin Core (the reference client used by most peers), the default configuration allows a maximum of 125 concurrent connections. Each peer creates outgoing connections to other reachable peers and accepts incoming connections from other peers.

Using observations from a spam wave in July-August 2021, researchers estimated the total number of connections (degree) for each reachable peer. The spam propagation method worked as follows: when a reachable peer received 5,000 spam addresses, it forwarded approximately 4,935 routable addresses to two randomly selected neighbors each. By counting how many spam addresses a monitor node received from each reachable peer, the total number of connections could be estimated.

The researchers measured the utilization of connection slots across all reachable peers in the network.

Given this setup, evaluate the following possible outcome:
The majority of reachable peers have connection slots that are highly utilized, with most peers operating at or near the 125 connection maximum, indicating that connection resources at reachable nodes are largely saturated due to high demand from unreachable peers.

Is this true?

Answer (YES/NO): YES